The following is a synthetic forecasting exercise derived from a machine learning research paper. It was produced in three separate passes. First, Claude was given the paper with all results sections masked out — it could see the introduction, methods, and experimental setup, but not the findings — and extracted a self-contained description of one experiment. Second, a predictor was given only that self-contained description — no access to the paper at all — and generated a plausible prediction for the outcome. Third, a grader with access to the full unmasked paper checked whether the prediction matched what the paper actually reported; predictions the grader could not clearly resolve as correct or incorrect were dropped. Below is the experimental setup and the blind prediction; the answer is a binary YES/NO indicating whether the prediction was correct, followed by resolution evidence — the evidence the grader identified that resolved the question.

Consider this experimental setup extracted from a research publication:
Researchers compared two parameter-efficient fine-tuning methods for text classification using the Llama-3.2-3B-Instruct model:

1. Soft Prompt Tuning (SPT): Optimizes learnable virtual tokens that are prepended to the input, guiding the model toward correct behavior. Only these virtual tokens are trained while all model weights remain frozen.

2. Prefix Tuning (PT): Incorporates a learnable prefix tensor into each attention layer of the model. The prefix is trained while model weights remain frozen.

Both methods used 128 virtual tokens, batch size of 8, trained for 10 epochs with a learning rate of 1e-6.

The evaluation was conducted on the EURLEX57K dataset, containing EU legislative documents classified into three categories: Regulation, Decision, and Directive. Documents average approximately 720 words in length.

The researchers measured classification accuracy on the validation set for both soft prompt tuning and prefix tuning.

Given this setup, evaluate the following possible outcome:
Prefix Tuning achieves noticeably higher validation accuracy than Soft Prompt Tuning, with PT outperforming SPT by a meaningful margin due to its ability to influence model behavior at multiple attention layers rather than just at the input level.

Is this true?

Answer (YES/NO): NO